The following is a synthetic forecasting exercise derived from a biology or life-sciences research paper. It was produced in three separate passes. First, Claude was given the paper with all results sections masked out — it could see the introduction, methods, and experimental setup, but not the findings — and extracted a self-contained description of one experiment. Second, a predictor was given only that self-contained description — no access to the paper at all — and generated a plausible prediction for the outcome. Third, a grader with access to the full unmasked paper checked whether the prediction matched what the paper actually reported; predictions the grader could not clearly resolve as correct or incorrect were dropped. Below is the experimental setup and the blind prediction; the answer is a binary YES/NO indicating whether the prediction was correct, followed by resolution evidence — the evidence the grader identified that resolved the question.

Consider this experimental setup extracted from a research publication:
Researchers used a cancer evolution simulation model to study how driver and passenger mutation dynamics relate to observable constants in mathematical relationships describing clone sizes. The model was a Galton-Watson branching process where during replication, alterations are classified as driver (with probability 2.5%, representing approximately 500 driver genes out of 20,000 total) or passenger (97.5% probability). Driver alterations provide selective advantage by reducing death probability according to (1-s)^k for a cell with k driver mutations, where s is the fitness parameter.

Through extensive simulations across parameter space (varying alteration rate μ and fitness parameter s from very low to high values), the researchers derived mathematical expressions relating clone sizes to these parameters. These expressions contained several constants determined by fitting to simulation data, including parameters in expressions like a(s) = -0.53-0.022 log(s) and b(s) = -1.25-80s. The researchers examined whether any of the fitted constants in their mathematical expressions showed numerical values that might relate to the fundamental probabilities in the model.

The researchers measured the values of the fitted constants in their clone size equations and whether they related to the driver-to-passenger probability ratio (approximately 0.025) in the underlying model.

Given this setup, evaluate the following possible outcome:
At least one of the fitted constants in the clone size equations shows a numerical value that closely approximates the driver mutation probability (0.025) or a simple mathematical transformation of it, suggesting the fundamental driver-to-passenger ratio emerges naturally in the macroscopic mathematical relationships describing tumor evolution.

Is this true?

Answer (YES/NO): YES